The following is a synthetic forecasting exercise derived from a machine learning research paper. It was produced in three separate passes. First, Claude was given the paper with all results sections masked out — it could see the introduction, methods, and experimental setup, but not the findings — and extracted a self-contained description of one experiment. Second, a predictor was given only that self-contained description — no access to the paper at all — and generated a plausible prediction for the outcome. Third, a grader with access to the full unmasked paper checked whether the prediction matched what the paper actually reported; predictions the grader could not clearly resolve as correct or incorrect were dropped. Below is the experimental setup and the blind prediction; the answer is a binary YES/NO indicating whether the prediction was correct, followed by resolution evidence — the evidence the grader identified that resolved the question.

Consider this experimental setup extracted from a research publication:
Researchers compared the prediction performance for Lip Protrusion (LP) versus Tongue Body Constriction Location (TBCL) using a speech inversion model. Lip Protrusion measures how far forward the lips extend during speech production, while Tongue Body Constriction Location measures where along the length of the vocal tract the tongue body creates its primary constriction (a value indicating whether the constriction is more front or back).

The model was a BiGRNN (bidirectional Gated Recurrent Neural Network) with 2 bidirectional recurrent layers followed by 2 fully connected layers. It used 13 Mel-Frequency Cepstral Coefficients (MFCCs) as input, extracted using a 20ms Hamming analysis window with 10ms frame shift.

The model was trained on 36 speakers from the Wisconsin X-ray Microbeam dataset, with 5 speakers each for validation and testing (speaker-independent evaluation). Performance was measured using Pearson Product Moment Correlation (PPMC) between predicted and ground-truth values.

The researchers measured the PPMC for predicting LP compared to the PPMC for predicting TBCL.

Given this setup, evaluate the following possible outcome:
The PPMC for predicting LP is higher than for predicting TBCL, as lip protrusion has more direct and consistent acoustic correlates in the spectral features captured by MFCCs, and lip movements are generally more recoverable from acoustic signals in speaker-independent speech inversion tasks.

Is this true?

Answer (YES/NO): NO